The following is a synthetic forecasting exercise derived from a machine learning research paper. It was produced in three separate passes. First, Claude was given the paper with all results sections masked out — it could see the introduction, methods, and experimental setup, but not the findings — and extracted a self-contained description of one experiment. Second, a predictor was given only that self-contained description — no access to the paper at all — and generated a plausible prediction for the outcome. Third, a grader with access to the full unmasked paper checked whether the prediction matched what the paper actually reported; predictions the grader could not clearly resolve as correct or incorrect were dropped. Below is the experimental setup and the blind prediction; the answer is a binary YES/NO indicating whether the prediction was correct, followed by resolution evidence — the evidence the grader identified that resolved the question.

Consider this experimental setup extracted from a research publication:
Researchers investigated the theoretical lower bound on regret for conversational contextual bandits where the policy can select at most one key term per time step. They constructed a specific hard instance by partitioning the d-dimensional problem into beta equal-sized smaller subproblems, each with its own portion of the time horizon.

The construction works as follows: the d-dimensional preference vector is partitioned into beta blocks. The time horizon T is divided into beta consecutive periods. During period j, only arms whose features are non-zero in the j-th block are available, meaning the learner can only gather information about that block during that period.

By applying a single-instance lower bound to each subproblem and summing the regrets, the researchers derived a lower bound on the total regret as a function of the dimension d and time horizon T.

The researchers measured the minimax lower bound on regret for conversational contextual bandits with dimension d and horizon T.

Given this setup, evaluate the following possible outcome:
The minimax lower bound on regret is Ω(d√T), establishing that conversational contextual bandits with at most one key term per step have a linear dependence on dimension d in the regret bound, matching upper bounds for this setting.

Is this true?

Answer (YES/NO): NO